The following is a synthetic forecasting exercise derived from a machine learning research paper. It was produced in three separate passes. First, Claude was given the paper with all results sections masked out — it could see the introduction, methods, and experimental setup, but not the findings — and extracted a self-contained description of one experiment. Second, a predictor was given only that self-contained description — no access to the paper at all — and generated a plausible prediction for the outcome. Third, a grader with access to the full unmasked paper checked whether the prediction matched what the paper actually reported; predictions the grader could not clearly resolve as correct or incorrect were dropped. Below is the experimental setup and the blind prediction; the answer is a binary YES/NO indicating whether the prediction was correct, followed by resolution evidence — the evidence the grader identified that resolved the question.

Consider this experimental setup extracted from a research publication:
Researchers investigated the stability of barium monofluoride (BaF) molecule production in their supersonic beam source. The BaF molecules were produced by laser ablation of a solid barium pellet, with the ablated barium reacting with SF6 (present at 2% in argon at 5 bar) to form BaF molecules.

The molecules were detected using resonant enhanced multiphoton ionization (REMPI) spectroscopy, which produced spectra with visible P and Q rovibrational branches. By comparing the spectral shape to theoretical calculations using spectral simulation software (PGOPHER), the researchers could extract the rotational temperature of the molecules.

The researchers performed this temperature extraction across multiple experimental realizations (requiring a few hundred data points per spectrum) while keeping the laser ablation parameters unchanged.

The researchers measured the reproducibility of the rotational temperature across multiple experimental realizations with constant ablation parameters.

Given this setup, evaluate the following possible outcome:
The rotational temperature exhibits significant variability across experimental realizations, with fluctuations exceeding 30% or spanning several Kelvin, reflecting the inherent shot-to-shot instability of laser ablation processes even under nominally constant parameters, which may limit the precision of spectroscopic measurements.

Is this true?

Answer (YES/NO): NO